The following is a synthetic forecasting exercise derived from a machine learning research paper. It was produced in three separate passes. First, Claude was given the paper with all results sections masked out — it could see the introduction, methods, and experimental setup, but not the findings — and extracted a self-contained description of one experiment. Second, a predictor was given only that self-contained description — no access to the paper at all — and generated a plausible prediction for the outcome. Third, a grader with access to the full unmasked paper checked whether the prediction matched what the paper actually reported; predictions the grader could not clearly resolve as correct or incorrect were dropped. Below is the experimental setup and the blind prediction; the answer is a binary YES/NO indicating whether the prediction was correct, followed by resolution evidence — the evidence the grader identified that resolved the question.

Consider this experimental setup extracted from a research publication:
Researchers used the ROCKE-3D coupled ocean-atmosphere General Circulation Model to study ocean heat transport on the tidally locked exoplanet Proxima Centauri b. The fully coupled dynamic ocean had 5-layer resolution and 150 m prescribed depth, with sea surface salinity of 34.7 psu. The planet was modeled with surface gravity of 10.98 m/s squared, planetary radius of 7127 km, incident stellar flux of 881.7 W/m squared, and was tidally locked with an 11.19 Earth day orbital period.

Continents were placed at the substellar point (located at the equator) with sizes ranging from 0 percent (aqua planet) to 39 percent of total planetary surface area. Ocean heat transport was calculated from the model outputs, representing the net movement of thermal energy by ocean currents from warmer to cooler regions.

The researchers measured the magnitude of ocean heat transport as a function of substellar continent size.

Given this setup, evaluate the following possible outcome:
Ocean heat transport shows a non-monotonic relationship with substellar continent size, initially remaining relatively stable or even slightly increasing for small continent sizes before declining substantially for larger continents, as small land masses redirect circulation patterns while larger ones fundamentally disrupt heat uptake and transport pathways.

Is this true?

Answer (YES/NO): NO